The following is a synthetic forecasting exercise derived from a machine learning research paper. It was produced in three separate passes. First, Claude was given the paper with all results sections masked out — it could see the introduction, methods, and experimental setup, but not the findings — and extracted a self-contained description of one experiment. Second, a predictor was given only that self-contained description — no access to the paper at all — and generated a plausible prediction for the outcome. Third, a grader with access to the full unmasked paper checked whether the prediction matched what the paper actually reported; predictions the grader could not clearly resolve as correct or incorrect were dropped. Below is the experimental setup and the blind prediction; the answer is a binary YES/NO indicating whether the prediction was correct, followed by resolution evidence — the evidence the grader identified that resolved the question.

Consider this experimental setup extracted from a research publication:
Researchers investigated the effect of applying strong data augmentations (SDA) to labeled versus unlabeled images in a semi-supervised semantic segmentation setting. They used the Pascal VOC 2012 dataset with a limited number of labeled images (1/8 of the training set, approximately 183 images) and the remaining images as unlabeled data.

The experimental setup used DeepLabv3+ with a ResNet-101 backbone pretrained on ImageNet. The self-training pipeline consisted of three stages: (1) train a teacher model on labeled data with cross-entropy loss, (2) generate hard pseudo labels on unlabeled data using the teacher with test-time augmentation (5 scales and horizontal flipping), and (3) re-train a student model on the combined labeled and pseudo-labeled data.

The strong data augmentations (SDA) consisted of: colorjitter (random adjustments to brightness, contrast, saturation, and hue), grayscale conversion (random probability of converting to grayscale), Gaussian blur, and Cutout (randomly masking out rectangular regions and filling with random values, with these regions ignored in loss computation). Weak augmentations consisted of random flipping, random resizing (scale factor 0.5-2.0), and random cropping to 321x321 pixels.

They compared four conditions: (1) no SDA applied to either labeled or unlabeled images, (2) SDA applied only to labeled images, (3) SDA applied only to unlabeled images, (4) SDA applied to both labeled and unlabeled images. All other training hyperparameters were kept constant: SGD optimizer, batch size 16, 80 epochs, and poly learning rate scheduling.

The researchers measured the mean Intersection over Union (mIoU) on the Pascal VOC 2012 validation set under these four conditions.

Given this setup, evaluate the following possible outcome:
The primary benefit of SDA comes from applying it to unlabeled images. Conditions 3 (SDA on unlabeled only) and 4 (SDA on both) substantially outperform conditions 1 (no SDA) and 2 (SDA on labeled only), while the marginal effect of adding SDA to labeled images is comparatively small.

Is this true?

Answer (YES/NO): NO